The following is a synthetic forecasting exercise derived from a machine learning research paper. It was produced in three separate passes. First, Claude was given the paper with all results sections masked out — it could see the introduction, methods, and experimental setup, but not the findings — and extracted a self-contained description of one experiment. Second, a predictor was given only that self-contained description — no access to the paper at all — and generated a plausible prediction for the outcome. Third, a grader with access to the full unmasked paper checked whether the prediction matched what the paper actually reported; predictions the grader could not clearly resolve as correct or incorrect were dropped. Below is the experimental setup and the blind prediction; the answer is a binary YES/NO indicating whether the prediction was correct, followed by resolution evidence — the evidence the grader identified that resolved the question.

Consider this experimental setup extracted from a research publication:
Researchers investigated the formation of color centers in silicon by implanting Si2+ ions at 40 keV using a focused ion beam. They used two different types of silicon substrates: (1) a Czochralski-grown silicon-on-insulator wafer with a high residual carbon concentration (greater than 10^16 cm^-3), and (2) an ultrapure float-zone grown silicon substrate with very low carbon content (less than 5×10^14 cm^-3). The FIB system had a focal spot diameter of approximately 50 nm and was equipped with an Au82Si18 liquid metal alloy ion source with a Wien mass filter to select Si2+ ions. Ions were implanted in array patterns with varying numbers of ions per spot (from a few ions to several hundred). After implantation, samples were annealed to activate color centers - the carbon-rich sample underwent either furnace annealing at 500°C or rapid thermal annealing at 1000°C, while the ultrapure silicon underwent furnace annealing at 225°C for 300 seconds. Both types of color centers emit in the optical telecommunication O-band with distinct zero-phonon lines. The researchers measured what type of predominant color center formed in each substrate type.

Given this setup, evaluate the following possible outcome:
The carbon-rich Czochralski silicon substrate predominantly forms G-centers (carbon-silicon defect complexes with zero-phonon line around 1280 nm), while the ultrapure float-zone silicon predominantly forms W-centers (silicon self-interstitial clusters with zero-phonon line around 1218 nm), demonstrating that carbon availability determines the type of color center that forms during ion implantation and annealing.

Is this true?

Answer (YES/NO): YES